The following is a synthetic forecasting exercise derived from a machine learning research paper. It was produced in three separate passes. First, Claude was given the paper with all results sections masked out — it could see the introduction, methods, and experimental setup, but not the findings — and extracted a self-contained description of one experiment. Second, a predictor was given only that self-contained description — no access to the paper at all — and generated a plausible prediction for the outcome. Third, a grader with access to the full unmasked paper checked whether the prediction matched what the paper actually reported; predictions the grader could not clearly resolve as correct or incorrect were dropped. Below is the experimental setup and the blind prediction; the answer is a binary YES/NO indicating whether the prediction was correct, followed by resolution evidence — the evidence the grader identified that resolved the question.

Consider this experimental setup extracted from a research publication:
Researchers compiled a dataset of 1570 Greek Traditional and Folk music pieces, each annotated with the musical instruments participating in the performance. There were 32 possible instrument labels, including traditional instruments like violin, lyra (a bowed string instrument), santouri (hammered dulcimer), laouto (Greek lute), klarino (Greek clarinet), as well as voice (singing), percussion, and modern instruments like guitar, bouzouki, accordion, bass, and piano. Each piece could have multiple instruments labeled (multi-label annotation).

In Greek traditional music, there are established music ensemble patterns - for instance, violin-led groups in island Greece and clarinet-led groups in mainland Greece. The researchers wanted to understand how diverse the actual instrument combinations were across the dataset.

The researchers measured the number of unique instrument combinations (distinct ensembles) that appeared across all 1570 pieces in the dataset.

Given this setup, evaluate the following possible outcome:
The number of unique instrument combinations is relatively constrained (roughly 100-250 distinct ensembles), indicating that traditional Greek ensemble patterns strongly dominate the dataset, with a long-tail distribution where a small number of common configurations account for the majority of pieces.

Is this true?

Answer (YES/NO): NO